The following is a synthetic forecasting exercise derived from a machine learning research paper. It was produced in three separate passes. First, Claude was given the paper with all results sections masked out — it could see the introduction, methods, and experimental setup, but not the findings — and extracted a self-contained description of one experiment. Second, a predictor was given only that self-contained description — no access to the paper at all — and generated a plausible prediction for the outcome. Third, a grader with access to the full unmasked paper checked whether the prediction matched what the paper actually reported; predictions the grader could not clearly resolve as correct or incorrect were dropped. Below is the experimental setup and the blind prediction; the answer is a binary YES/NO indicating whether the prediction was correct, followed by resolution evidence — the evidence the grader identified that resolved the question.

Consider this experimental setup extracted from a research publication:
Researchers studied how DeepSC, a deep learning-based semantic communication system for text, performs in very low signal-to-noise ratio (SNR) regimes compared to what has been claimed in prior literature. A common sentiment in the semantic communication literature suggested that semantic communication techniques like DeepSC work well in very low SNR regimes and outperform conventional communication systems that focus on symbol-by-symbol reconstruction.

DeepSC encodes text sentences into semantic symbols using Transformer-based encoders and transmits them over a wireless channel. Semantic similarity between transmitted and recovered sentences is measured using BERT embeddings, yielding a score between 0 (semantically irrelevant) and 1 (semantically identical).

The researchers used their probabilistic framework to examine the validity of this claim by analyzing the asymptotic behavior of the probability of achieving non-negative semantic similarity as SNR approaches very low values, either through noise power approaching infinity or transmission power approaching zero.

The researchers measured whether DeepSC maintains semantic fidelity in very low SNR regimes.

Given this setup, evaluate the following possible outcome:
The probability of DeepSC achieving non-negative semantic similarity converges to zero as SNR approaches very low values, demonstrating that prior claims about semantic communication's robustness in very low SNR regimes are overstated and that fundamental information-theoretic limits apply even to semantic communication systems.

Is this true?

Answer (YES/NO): YES